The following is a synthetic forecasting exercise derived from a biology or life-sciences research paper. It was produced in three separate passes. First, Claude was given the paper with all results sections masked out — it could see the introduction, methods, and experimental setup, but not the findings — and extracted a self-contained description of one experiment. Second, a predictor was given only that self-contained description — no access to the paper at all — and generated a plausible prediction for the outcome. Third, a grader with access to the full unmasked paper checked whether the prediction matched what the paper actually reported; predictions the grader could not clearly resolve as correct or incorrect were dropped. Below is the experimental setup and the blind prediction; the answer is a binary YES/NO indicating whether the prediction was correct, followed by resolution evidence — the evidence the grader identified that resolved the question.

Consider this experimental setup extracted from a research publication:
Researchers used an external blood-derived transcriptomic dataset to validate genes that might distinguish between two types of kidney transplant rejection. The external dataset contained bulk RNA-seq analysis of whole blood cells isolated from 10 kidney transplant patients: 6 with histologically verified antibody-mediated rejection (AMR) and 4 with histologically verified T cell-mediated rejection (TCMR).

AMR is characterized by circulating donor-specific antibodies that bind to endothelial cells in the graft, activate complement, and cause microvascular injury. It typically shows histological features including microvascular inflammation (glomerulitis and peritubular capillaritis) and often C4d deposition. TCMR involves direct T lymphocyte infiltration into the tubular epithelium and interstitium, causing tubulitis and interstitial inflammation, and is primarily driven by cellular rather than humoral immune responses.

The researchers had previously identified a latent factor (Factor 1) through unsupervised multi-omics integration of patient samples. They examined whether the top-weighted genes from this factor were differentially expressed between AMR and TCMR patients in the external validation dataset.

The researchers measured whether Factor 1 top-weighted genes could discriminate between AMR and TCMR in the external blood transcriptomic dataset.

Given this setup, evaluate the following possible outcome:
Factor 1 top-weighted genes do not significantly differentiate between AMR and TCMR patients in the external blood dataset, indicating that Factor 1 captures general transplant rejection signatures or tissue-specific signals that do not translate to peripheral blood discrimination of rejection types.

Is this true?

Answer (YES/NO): NO